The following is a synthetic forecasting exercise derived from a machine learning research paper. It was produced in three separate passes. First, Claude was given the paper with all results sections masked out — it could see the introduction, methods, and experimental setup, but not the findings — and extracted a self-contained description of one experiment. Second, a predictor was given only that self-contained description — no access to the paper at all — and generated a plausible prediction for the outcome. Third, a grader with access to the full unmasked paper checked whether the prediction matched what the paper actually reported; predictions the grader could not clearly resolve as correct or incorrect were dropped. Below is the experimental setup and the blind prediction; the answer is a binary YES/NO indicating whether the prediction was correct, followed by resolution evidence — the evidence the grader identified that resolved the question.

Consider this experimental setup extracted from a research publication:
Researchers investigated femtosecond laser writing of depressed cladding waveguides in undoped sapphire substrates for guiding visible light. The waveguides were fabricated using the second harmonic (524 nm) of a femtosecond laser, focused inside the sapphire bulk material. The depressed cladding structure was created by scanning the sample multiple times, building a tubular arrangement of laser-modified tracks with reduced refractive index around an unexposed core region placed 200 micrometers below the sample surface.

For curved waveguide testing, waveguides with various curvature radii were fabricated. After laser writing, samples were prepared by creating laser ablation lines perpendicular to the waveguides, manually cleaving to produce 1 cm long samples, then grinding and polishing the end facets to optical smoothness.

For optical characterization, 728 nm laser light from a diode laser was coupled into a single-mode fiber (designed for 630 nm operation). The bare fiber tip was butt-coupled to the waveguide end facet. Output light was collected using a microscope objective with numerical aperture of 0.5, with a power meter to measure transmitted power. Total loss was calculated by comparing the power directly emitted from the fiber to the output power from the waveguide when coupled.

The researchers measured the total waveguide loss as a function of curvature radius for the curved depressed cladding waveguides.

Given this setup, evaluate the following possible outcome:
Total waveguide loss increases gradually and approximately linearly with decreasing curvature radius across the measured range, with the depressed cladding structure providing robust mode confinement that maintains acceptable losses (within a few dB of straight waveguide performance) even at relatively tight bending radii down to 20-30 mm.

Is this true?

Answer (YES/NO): NO